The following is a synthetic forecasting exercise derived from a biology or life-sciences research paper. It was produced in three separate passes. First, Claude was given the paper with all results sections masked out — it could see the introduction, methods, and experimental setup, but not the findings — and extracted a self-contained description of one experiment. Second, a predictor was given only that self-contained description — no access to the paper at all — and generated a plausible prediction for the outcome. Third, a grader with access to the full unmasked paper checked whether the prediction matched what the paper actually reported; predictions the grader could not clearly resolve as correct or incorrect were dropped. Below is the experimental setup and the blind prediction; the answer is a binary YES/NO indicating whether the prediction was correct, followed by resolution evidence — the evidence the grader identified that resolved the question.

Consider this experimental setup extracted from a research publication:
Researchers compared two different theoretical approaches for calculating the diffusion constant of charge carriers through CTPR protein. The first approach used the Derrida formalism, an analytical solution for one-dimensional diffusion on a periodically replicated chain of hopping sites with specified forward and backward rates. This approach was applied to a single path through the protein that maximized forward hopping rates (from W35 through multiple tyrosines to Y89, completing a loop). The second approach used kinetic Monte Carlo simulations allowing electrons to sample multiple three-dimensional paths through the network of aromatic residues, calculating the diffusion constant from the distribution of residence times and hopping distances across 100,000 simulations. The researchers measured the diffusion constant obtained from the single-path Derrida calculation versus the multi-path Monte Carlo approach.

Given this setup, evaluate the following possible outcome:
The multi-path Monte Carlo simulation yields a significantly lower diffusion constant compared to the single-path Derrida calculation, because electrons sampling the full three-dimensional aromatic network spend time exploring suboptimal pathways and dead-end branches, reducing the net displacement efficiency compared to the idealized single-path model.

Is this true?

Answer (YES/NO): NO